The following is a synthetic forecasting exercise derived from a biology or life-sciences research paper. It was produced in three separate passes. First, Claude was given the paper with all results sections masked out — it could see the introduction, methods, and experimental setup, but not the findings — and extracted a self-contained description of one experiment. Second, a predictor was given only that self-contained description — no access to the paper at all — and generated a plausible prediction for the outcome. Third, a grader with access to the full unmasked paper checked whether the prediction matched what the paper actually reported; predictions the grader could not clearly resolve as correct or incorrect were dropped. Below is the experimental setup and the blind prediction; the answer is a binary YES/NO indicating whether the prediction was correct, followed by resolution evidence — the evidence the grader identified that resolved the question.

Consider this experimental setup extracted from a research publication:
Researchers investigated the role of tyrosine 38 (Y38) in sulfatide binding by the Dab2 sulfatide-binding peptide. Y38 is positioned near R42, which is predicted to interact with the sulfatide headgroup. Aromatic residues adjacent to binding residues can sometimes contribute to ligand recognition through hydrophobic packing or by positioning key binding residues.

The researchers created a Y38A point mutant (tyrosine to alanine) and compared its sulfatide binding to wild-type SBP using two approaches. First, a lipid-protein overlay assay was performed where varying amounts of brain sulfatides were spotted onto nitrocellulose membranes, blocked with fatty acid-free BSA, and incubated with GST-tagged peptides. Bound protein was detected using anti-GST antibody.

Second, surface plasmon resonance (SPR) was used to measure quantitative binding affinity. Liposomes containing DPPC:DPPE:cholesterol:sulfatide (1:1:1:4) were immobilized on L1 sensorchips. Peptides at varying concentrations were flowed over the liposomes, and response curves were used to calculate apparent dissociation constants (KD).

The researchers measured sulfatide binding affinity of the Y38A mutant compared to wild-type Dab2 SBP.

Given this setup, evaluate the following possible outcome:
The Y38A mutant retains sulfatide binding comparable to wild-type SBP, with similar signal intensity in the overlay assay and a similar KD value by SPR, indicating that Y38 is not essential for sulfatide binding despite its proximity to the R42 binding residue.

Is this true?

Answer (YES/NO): NO